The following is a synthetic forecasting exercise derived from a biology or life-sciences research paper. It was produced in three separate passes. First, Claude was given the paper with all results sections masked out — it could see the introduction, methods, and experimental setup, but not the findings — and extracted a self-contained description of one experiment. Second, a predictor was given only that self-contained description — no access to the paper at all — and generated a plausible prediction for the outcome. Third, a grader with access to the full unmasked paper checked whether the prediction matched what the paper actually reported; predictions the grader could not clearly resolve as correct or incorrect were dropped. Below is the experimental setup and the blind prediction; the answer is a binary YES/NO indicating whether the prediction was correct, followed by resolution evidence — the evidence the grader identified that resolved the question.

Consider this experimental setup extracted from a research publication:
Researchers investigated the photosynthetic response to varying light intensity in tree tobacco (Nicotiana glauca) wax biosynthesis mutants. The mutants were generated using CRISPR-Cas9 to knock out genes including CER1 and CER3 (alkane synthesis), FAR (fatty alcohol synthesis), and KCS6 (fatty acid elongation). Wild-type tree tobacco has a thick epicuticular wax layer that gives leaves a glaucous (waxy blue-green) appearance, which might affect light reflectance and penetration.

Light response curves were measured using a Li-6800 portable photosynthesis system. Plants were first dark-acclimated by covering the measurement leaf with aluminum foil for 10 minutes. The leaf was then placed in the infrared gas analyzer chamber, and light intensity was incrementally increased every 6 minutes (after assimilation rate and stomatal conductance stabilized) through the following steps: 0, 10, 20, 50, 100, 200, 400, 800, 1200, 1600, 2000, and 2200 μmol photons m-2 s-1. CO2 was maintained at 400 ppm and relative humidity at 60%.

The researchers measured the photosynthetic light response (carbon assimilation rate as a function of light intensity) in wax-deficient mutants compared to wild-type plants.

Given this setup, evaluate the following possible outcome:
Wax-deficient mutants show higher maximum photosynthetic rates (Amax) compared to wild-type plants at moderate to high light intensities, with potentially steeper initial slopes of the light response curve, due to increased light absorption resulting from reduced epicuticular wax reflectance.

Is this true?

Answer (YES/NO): NO